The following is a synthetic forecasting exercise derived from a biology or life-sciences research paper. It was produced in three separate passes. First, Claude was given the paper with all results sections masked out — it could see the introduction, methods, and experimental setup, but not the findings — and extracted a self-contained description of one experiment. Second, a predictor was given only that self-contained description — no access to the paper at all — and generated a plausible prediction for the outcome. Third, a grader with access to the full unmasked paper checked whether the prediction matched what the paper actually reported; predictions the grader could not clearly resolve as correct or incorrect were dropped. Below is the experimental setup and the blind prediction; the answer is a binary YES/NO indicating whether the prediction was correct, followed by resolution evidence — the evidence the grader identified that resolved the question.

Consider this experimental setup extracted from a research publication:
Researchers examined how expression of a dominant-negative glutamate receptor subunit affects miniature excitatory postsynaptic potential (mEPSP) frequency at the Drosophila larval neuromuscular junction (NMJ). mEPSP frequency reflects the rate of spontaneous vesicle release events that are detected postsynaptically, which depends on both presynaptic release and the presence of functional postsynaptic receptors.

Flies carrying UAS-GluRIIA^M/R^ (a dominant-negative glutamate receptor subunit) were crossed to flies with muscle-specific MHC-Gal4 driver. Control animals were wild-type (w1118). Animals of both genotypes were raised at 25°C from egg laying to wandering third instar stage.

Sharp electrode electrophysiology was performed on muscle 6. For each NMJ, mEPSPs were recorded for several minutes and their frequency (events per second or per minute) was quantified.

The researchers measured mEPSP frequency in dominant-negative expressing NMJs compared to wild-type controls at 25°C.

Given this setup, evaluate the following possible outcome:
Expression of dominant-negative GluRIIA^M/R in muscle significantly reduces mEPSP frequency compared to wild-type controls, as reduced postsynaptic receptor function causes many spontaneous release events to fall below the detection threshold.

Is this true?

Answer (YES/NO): YES